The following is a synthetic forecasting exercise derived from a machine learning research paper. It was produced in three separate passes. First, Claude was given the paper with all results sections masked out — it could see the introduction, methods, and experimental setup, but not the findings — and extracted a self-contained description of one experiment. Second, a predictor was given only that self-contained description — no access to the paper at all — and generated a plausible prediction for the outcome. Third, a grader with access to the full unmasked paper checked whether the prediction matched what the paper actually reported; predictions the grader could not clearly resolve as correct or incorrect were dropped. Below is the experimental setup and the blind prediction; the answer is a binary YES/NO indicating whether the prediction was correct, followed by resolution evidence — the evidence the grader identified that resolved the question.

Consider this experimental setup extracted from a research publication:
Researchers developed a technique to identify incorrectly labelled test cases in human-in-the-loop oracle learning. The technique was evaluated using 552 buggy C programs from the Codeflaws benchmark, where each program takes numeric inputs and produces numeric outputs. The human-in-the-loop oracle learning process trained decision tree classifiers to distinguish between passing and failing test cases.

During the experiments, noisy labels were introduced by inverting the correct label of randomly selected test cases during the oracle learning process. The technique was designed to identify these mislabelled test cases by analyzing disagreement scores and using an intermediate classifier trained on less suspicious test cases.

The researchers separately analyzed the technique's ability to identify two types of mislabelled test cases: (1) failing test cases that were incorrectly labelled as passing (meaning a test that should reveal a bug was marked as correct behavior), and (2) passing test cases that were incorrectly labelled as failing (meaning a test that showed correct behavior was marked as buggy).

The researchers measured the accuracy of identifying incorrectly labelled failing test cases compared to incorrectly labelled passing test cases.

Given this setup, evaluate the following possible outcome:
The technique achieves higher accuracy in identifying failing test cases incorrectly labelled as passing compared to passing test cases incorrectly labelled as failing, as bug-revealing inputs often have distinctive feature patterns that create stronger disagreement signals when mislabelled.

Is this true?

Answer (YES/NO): YES